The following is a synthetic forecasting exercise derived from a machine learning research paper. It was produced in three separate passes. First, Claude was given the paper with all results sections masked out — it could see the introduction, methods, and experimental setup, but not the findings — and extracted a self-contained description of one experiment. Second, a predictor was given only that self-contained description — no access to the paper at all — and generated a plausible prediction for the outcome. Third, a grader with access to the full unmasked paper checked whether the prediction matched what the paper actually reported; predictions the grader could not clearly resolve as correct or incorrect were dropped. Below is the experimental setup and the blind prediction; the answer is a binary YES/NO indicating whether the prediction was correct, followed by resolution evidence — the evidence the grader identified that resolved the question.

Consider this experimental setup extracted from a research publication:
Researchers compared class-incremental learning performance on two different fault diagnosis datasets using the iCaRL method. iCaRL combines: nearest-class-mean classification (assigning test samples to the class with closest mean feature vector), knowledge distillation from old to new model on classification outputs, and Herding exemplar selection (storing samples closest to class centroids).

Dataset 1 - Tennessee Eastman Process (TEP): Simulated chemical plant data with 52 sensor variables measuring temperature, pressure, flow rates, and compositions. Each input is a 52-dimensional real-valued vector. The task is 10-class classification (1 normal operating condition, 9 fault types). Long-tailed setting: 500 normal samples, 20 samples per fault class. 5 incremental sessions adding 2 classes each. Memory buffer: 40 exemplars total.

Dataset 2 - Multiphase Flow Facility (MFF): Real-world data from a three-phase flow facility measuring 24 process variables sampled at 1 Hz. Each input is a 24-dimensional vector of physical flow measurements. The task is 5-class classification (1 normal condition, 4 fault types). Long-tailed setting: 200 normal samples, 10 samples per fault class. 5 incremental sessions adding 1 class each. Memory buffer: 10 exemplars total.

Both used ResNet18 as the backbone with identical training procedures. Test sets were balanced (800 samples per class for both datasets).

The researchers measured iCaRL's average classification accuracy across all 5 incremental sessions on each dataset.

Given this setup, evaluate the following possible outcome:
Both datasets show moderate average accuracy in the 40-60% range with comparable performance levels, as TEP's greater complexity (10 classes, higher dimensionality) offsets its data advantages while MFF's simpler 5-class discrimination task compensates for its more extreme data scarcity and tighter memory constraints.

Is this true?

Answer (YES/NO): NO